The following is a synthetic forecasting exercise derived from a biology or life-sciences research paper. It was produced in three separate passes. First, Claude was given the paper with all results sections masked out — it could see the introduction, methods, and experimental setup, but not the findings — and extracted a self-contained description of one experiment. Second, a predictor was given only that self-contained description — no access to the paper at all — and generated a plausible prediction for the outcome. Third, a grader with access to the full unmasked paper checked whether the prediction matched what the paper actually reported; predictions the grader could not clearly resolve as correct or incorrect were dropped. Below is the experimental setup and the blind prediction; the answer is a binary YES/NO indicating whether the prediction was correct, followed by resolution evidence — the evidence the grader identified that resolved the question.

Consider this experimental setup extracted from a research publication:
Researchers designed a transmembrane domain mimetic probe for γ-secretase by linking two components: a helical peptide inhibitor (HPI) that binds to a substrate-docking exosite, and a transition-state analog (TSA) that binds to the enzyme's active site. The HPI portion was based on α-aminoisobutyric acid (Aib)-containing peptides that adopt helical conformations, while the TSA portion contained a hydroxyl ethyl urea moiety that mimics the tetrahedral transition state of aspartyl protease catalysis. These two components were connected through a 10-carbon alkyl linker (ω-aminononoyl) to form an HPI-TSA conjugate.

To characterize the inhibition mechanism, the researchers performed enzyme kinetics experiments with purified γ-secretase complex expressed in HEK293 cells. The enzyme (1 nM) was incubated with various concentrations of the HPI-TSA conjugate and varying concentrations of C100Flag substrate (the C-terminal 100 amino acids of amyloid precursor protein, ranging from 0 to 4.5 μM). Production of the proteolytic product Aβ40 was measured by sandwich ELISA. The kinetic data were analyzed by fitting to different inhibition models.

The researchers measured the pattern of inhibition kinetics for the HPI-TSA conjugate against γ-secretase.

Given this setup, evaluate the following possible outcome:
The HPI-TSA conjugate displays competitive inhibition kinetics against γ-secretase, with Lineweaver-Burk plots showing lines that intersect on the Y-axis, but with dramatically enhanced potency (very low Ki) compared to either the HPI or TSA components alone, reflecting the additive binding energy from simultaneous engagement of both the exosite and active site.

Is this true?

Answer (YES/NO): NO